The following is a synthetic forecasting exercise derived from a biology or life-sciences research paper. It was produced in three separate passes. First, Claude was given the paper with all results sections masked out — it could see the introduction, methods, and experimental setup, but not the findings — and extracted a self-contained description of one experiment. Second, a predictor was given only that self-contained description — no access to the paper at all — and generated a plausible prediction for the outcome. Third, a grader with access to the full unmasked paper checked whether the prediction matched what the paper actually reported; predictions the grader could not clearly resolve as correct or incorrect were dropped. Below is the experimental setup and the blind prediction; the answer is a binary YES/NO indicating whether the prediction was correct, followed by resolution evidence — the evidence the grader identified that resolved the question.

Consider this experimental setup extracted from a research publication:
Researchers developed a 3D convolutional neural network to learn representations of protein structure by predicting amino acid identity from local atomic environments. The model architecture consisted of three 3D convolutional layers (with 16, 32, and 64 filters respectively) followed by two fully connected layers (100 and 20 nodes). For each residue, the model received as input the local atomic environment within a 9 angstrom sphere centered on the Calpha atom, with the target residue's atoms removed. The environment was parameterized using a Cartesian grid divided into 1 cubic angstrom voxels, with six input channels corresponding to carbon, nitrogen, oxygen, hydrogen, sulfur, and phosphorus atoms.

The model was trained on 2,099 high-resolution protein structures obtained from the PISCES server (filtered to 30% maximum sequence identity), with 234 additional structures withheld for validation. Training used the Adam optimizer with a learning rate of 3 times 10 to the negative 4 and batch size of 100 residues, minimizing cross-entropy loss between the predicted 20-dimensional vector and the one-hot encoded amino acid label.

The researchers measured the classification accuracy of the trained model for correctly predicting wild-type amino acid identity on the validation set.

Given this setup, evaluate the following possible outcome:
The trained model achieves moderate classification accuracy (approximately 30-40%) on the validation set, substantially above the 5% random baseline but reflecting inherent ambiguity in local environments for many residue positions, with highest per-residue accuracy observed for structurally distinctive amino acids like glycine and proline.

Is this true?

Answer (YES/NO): NO